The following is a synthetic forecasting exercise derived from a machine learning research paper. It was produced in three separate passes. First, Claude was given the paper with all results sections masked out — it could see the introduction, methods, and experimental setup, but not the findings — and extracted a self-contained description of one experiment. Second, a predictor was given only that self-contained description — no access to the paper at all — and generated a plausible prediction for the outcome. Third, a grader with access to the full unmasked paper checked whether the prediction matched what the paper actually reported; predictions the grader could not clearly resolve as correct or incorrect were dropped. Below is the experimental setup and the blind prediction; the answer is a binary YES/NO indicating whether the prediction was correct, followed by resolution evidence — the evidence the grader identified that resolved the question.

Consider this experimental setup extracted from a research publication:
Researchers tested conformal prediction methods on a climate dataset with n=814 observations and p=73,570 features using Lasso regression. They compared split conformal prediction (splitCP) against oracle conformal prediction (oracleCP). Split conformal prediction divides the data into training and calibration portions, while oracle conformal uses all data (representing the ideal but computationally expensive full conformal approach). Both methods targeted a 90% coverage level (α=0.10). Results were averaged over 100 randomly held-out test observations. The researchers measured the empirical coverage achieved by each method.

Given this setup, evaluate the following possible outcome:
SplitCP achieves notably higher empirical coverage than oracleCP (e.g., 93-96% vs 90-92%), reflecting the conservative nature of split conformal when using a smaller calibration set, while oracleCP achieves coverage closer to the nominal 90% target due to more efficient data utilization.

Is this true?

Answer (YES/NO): NO